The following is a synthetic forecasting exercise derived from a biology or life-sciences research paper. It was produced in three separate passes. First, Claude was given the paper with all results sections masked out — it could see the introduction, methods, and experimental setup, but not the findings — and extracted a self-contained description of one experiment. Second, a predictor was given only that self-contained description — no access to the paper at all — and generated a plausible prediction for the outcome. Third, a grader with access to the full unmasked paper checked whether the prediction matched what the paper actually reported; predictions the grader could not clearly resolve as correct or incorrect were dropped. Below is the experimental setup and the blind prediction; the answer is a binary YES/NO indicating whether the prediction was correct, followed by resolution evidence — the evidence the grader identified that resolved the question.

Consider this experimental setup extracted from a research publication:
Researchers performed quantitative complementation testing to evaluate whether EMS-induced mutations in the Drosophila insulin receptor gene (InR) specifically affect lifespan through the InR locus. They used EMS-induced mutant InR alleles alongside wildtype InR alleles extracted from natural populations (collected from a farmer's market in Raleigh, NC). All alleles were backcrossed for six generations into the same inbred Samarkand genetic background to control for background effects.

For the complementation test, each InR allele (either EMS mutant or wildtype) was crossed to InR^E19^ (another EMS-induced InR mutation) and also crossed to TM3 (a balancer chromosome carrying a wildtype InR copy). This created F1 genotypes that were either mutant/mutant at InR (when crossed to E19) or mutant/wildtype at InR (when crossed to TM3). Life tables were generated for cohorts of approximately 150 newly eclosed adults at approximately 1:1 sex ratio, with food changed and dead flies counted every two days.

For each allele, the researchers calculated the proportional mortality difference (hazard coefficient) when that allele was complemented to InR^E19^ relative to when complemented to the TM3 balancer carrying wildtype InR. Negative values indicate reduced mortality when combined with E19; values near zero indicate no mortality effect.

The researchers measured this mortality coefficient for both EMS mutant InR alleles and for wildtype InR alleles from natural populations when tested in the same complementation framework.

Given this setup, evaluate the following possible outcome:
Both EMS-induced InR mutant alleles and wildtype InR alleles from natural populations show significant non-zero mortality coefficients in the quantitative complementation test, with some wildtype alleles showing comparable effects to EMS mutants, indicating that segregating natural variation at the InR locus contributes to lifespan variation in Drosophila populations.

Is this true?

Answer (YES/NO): NO